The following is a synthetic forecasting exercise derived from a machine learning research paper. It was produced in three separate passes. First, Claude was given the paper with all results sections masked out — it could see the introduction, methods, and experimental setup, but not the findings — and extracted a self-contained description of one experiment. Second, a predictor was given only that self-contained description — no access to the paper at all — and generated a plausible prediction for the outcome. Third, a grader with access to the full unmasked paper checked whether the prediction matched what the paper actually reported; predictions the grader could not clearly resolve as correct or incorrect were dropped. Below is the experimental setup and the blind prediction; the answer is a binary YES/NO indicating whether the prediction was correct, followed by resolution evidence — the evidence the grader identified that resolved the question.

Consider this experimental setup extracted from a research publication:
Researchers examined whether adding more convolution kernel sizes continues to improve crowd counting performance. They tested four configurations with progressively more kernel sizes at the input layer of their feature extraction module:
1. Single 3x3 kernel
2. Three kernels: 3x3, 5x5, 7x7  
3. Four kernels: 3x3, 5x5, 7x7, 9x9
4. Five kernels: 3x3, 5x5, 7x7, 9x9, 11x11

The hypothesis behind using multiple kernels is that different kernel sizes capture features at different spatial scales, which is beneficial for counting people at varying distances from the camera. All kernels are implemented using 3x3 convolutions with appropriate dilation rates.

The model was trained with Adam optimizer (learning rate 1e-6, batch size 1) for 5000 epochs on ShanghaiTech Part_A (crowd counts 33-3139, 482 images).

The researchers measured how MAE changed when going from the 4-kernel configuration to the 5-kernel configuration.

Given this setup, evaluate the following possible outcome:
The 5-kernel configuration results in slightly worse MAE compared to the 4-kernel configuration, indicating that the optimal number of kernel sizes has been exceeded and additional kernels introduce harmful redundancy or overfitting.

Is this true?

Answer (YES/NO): YES